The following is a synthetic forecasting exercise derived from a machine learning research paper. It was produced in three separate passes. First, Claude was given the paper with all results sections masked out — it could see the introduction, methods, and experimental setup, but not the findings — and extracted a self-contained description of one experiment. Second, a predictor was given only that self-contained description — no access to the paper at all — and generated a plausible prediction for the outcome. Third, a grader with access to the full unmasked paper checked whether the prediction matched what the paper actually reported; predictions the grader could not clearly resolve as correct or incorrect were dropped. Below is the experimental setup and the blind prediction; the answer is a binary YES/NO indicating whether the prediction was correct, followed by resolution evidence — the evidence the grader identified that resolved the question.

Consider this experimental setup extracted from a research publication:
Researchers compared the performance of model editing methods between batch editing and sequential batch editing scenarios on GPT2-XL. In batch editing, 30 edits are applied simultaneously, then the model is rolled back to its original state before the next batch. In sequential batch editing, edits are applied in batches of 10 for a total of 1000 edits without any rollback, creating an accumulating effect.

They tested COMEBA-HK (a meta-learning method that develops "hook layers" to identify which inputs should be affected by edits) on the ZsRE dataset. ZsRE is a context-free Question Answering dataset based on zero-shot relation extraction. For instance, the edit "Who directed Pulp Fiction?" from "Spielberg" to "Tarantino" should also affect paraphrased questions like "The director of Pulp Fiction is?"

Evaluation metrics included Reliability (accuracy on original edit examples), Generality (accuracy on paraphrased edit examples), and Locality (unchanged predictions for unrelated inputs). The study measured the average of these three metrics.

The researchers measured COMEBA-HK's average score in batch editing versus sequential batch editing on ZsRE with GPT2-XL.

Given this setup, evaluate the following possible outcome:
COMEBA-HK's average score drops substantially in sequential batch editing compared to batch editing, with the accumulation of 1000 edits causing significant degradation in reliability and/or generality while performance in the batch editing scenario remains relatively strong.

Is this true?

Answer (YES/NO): YES